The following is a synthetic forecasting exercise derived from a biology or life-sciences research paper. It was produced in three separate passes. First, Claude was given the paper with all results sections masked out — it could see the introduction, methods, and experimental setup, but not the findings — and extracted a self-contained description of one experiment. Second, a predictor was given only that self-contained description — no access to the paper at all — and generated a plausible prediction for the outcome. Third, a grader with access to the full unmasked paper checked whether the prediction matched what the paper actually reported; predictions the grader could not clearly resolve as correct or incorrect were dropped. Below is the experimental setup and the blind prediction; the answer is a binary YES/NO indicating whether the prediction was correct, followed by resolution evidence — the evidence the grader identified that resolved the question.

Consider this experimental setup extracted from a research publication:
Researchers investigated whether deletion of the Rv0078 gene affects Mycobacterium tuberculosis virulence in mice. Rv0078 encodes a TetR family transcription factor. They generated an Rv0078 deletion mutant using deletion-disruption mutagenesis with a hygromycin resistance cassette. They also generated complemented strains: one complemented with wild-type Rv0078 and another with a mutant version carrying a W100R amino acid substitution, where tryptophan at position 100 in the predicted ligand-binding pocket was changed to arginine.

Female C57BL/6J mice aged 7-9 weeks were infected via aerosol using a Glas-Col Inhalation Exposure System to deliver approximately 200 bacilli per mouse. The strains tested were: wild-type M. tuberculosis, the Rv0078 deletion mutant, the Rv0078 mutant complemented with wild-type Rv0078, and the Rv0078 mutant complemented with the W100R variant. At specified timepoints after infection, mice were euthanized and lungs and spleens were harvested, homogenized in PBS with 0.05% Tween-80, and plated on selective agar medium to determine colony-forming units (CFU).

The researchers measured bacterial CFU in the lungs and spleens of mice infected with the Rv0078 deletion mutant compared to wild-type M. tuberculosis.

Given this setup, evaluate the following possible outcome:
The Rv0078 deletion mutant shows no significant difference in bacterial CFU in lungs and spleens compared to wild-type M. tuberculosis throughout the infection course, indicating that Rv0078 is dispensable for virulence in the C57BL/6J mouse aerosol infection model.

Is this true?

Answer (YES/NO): YES